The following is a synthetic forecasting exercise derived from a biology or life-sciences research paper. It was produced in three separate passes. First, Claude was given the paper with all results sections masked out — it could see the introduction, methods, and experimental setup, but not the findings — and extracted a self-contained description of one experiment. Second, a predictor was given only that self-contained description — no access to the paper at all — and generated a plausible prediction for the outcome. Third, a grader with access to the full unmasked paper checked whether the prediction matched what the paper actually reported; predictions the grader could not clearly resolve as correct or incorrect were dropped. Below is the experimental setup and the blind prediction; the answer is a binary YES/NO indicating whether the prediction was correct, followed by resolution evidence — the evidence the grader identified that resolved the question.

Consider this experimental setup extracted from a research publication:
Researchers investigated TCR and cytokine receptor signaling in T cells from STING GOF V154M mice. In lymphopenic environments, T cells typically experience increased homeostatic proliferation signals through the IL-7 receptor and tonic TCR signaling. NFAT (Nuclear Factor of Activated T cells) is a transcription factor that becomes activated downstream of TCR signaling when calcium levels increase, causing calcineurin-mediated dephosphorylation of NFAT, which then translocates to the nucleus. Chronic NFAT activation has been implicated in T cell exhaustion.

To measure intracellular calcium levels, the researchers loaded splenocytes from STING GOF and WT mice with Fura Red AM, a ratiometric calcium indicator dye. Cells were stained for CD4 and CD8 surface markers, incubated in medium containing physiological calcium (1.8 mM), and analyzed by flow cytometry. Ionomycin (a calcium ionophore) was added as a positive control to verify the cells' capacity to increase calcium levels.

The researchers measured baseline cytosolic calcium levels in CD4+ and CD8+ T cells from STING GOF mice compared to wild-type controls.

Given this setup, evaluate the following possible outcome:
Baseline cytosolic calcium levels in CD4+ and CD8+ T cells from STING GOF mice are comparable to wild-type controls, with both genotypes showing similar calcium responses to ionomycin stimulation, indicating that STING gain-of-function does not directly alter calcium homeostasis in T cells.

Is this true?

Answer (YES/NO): NO